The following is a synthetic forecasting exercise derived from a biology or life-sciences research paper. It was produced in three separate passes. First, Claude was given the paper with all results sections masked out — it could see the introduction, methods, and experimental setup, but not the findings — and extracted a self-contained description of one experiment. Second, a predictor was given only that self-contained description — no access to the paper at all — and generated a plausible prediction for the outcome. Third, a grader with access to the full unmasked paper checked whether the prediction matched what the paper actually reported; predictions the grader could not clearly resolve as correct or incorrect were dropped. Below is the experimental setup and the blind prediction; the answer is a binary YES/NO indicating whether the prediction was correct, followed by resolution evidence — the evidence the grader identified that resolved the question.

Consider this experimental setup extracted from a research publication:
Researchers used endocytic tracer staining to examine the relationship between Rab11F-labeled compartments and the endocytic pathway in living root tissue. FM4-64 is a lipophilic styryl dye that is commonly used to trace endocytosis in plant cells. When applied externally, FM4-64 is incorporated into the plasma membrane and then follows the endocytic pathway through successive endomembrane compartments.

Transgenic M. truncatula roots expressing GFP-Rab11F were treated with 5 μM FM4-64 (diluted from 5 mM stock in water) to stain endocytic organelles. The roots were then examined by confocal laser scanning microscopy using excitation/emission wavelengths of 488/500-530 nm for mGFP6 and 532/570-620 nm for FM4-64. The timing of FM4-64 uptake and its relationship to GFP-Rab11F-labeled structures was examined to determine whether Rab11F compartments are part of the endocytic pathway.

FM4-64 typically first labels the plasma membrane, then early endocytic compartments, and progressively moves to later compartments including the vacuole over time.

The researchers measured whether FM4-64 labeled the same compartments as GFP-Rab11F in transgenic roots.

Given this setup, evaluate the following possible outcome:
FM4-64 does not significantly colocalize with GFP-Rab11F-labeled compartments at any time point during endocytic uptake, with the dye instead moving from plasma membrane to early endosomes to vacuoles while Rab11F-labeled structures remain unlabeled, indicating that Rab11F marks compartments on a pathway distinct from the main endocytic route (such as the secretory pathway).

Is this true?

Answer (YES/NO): NO